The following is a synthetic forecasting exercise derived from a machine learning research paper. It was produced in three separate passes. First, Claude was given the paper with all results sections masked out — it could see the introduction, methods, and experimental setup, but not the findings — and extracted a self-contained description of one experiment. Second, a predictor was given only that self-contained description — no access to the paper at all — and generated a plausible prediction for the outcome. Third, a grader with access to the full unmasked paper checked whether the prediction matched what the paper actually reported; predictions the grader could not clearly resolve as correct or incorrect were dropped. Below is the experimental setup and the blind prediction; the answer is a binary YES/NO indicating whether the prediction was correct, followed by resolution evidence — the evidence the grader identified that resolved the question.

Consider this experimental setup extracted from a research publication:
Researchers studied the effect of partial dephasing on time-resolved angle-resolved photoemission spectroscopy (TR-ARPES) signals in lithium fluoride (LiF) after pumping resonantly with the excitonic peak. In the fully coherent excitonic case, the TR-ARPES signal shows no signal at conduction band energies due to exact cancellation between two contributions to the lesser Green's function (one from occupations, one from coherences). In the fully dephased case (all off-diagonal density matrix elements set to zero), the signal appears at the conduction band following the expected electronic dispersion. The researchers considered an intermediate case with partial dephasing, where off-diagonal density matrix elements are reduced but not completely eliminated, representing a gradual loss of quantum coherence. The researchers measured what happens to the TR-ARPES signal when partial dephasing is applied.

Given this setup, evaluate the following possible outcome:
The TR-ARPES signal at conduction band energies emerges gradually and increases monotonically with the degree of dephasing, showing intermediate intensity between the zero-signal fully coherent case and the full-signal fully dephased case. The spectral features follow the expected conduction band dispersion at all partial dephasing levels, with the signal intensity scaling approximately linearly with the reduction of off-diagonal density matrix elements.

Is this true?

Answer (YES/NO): NO